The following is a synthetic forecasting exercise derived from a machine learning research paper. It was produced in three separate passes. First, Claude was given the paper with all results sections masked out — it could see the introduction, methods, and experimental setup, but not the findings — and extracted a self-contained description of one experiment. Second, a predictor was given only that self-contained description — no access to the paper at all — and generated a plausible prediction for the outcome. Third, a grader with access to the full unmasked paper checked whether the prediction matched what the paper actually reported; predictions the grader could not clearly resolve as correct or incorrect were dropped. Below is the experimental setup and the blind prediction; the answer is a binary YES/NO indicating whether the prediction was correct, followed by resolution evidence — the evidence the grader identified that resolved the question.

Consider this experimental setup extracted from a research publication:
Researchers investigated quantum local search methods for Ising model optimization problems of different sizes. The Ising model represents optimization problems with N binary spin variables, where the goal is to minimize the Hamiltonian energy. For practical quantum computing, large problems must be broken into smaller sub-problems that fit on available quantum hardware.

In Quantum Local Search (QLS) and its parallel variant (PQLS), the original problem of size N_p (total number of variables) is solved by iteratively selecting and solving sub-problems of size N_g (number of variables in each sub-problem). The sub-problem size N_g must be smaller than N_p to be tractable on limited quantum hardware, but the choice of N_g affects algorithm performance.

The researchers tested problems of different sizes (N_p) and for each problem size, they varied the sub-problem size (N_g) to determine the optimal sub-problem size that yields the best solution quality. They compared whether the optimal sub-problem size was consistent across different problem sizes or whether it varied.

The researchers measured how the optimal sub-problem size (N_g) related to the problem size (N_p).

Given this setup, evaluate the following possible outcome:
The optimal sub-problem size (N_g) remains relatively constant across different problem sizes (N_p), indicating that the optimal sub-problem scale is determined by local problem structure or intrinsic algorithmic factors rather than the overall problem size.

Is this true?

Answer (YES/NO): NO